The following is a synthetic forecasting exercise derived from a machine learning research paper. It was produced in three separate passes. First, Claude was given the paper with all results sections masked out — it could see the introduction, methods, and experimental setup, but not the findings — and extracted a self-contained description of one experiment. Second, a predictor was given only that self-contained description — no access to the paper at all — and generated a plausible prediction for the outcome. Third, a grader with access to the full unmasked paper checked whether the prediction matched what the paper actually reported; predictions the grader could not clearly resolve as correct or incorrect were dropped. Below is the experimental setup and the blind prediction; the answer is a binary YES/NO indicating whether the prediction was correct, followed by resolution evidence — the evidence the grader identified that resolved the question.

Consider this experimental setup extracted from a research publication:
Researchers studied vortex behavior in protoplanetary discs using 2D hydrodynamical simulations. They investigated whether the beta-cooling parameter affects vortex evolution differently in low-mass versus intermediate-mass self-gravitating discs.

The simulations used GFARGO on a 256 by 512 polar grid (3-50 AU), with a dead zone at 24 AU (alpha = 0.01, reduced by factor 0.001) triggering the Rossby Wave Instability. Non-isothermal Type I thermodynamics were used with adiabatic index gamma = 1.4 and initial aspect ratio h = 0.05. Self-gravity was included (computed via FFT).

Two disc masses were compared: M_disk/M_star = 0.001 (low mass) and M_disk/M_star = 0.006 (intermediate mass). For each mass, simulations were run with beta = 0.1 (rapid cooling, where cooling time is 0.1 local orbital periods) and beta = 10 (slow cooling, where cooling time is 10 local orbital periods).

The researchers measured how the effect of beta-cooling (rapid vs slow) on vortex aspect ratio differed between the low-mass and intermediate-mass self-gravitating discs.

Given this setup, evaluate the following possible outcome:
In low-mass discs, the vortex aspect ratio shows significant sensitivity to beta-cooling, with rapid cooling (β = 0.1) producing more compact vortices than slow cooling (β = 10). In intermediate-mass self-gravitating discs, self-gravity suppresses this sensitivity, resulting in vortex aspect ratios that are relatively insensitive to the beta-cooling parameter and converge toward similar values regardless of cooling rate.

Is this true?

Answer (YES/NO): NO